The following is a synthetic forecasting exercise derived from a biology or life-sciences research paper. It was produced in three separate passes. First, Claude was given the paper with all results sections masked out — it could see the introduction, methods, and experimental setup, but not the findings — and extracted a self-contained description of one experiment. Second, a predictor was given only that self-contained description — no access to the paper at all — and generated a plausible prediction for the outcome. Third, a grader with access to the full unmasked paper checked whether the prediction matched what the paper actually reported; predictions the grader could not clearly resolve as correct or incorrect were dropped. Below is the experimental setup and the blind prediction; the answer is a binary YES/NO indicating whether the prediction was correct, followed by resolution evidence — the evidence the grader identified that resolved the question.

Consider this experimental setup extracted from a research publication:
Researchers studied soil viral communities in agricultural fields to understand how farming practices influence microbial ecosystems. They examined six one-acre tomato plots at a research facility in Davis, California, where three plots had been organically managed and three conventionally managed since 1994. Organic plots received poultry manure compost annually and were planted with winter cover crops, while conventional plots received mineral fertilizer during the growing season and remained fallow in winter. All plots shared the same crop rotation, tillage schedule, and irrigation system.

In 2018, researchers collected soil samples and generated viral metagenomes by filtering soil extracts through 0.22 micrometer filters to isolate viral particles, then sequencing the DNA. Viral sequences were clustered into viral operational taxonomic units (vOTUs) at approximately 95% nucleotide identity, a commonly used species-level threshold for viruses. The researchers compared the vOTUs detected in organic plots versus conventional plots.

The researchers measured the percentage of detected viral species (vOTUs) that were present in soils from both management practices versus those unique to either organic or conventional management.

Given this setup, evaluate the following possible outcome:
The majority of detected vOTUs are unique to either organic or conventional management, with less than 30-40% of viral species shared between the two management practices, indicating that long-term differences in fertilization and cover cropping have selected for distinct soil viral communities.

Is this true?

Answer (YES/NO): NO